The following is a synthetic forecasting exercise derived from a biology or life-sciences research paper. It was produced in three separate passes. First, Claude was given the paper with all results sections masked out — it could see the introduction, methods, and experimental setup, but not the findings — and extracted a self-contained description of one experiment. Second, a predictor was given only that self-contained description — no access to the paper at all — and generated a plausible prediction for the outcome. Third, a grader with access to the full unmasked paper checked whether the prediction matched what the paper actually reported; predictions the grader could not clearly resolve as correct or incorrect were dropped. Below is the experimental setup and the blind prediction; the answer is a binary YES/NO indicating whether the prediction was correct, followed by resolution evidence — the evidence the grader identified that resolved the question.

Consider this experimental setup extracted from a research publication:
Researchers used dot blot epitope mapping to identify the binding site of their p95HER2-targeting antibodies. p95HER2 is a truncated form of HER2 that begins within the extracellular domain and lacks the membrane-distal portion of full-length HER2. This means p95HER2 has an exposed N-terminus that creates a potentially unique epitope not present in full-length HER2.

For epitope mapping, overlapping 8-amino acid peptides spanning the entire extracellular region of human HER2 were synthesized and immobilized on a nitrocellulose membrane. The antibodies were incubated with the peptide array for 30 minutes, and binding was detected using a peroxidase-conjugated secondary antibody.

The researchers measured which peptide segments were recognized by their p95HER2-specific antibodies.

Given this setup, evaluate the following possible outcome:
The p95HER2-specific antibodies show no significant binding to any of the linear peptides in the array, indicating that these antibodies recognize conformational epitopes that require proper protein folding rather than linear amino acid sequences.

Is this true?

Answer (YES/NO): NO